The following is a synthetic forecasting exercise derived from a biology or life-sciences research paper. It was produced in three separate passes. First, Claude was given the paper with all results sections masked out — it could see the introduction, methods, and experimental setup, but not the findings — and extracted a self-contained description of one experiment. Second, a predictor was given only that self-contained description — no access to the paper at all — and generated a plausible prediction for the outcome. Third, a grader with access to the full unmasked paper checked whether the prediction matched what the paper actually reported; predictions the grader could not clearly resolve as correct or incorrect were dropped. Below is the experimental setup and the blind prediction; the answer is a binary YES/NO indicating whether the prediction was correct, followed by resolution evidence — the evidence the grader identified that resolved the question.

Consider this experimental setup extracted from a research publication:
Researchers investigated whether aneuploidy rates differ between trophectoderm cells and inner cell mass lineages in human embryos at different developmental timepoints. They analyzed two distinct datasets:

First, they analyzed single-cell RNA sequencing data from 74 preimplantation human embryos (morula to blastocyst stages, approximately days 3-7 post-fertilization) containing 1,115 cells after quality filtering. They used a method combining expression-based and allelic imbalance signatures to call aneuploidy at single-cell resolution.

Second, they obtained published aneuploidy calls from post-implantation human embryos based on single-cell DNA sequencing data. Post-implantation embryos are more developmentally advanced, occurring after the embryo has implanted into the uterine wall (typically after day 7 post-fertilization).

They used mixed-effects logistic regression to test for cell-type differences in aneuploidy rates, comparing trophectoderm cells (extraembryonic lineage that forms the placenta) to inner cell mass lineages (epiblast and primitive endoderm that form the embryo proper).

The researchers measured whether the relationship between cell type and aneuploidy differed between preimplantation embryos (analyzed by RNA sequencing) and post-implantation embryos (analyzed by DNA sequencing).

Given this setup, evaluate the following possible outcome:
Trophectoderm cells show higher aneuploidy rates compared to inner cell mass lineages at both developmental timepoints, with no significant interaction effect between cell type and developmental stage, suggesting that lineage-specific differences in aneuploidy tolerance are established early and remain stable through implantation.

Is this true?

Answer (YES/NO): NO